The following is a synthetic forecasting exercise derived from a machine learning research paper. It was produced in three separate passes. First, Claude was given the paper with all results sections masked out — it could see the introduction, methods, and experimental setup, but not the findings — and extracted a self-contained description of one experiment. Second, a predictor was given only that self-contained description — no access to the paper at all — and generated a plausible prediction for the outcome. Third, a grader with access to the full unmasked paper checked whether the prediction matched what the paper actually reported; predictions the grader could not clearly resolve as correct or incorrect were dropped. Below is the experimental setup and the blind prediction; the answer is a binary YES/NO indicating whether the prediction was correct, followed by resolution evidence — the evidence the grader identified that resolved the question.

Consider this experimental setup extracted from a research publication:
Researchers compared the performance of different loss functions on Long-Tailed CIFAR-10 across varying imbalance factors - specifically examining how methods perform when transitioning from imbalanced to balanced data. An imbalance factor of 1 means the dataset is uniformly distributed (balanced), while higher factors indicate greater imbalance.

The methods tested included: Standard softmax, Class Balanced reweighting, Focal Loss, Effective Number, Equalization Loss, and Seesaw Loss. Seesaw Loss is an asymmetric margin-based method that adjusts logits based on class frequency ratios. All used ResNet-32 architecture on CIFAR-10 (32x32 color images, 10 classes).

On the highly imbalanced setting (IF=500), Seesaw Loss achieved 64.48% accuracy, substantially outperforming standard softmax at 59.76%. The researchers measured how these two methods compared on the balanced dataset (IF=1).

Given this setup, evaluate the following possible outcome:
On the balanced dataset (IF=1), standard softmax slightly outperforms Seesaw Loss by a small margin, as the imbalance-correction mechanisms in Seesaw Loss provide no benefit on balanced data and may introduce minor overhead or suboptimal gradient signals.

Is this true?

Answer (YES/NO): NO